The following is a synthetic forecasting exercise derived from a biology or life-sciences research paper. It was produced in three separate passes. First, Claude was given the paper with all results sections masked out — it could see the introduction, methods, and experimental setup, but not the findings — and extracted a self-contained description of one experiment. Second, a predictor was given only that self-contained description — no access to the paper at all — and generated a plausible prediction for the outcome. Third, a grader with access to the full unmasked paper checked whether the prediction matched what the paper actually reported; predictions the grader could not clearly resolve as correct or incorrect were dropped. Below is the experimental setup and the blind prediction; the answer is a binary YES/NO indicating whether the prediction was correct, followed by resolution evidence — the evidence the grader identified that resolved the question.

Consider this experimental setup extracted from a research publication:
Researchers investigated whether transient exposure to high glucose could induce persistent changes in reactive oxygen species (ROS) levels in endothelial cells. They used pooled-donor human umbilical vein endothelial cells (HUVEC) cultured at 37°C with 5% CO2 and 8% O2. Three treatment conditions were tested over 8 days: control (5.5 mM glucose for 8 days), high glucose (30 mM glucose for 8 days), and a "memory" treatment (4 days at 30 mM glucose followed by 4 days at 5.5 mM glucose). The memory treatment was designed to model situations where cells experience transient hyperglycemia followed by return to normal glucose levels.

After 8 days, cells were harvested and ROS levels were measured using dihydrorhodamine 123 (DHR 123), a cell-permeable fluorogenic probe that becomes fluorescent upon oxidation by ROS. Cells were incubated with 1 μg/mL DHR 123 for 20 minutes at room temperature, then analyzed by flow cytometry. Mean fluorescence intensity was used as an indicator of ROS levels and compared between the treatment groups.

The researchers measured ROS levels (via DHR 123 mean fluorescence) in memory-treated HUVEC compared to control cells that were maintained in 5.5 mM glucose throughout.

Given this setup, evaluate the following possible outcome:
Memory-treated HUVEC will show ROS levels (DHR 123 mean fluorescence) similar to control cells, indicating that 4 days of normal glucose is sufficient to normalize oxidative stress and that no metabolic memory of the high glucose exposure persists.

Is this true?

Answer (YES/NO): NO